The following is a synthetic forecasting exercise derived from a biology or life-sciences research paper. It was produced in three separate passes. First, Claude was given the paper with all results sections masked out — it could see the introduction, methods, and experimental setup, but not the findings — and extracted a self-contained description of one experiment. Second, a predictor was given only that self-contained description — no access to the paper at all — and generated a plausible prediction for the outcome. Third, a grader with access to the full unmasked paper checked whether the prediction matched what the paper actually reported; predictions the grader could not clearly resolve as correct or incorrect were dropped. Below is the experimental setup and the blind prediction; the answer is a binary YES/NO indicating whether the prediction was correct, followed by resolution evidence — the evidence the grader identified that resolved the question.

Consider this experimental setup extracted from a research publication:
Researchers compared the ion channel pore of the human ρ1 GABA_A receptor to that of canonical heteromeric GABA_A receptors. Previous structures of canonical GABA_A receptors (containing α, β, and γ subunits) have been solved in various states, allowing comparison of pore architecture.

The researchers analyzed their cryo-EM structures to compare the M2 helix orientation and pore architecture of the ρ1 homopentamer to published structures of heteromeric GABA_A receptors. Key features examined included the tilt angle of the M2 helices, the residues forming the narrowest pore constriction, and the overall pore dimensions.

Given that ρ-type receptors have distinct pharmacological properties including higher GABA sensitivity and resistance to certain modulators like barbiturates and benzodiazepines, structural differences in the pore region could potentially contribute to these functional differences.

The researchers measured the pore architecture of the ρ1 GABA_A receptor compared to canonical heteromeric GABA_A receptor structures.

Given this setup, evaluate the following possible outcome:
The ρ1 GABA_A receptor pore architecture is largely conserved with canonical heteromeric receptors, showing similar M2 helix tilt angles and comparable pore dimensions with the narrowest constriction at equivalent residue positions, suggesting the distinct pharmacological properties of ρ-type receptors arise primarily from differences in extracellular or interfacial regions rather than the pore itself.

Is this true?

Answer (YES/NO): NO